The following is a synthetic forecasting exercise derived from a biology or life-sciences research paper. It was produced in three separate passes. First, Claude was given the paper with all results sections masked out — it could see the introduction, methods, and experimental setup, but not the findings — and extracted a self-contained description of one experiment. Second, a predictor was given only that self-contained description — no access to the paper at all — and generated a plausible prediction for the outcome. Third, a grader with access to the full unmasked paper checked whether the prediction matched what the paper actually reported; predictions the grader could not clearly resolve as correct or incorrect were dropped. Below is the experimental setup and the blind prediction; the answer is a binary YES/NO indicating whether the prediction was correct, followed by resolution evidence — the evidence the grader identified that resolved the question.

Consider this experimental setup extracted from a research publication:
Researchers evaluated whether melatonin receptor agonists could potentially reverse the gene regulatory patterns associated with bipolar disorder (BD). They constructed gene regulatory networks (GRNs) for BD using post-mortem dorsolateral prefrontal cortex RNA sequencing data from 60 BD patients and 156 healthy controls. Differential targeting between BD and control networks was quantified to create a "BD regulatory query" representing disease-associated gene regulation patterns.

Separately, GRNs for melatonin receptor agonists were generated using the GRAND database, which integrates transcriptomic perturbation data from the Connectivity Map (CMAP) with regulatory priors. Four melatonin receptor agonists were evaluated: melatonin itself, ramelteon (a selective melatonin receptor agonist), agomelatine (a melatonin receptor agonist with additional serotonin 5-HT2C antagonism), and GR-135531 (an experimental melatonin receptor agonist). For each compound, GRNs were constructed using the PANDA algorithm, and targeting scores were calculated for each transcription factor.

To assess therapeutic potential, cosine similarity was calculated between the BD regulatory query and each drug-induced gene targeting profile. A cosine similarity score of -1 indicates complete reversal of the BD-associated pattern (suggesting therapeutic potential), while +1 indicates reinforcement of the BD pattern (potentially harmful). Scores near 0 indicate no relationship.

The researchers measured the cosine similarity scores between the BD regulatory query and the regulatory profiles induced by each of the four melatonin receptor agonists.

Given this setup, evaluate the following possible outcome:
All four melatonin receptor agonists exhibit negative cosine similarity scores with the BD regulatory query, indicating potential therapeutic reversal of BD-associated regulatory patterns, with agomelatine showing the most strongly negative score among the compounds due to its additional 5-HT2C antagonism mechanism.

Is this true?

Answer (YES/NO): NO